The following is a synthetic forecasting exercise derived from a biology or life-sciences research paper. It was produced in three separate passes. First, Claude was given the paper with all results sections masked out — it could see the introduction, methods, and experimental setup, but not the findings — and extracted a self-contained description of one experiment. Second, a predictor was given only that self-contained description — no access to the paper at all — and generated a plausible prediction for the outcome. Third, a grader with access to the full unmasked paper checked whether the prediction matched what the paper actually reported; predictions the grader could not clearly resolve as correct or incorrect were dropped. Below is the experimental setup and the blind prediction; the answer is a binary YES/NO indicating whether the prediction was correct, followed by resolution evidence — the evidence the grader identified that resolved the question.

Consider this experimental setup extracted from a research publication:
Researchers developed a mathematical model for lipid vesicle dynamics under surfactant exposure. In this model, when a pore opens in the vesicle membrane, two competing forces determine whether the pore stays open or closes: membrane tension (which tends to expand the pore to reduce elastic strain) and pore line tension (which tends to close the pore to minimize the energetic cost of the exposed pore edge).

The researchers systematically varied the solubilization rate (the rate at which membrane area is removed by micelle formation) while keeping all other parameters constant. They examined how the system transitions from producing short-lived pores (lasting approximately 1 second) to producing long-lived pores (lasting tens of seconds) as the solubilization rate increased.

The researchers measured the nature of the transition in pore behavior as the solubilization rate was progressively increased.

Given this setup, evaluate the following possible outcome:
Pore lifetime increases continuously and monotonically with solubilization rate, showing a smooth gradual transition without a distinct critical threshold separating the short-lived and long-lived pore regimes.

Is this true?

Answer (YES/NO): NO